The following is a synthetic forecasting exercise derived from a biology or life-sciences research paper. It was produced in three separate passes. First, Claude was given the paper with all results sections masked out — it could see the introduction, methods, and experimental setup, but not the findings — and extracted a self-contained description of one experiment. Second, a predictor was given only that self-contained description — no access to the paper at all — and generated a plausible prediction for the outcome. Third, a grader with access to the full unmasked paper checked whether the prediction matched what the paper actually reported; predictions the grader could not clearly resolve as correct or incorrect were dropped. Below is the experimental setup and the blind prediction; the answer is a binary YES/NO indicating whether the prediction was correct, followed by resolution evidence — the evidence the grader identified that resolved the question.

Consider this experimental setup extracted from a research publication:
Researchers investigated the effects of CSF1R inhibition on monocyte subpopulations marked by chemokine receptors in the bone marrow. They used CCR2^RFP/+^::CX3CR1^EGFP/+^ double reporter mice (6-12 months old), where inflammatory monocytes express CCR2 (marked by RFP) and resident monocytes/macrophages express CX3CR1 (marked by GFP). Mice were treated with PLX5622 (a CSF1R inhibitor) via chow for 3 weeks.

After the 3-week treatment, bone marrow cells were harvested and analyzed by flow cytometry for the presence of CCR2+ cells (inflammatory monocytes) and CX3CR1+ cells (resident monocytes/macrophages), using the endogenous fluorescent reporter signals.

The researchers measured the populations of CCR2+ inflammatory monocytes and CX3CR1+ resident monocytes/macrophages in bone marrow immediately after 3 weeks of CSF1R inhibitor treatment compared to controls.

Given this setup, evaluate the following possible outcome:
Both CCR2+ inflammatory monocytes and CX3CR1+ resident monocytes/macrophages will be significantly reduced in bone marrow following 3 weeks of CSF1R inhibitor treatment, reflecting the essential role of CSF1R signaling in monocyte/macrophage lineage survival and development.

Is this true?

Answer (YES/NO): YES